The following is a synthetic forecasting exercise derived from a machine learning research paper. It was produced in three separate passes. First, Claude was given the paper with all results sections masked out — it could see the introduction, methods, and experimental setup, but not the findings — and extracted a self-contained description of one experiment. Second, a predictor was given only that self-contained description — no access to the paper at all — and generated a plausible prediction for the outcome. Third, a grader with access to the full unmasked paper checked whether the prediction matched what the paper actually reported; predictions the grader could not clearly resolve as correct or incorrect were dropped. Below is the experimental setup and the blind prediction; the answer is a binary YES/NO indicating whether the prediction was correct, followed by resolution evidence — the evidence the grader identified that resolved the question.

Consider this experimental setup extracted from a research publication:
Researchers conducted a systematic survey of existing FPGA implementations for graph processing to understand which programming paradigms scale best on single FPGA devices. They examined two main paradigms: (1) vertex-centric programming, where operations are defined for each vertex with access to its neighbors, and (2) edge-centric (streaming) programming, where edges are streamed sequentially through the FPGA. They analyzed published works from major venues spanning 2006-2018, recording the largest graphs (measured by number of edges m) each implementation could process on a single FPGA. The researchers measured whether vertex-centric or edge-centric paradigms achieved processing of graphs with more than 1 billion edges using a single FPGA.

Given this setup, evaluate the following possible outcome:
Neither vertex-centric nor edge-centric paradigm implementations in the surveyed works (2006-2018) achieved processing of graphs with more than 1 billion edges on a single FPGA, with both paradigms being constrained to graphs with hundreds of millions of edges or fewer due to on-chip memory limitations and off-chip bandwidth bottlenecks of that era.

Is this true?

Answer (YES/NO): NO